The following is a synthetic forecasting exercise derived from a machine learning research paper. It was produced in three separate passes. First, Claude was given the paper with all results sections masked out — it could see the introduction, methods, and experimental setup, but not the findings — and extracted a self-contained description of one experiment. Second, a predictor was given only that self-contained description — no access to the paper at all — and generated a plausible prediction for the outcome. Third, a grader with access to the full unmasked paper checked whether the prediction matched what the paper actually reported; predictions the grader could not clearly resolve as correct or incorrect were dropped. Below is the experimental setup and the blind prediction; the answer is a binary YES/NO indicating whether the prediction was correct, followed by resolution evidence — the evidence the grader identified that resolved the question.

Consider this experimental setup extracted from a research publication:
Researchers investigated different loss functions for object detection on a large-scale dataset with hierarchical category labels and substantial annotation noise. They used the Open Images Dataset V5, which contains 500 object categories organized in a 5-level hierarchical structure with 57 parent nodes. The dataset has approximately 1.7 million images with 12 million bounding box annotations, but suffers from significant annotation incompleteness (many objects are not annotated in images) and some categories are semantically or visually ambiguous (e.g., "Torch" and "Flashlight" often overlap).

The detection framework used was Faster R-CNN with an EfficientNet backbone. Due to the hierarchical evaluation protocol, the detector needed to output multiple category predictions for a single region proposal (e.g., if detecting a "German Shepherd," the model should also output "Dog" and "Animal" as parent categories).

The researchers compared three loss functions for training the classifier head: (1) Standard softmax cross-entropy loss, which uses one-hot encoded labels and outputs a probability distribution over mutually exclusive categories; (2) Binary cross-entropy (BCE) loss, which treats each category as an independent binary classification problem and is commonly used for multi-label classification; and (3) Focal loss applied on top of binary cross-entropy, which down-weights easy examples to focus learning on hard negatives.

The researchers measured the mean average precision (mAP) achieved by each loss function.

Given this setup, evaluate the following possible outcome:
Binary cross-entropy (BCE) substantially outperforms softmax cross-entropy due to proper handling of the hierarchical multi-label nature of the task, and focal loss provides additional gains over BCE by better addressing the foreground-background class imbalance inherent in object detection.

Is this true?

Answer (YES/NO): NO